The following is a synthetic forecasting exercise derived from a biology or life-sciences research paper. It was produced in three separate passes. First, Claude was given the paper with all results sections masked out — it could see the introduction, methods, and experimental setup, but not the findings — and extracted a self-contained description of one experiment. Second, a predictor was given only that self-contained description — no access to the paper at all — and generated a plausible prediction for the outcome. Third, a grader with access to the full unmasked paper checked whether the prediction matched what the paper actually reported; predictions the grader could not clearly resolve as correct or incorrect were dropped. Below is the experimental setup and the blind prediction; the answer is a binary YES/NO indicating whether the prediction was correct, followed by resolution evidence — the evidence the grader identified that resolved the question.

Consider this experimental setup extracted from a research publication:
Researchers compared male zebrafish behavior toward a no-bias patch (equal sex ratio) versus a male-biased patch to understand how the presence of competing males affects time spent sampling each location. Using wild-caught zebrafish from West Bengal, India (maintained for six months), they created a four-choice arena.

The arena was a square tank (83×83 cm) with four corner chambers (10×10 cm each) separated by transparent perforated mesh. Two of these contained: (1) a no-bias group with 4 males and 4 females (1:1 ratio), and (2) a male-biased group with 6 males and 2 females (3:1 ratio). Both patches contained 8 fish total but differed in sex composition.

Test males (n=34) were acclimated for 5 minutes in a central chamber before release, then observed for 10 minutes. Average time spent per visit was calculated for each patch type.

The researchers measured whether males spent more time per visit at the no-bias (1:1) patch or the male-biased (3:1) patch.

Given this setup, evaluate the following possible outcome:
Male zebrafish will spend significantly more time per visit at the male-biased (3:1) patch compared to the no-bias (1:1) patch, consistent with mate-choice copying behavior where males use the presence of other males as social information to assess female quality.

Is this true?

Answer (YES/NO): NO